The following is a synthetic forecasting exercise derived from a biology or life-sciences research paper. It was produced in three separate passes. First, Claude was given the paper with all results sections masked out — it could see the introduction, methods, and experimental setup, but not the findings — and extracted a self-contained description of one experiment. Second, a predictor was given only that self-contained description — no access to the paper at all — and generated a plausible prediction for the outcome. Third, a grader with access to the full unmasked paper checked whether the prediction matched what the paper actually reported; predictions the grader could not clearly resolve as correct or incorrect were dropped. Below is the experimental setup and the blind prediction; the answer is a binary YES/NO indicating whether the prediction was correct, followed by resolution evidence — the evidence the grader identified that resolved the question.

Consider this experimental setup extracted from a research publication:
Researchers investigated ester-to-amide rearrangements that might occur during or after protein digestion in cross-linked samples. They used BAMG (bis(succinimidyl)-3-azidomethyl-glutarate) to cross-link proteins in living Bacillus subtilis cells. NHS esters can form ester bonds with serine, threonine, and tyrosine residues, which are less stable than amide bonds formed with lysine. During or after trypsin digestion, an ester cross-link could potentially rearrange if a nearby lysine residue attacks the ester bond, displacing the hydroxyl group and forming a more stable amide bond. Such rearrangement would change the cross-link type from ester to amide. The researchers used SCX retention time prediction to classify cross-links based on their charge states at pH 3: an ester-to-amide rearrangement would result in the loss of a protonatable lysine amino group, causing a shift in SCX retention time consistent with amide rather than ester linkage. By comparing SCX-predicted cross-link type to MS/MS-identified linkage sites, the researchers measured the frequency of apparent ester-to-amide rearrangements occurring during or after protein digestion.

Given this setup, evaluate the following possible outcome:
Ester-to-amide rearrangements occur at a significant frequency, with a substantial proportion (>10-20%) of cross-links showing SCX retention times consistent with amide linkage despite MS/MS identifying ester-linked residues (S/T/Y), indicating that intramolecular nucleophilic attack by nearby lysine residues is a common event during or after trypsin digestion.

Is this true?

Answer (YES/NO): NO